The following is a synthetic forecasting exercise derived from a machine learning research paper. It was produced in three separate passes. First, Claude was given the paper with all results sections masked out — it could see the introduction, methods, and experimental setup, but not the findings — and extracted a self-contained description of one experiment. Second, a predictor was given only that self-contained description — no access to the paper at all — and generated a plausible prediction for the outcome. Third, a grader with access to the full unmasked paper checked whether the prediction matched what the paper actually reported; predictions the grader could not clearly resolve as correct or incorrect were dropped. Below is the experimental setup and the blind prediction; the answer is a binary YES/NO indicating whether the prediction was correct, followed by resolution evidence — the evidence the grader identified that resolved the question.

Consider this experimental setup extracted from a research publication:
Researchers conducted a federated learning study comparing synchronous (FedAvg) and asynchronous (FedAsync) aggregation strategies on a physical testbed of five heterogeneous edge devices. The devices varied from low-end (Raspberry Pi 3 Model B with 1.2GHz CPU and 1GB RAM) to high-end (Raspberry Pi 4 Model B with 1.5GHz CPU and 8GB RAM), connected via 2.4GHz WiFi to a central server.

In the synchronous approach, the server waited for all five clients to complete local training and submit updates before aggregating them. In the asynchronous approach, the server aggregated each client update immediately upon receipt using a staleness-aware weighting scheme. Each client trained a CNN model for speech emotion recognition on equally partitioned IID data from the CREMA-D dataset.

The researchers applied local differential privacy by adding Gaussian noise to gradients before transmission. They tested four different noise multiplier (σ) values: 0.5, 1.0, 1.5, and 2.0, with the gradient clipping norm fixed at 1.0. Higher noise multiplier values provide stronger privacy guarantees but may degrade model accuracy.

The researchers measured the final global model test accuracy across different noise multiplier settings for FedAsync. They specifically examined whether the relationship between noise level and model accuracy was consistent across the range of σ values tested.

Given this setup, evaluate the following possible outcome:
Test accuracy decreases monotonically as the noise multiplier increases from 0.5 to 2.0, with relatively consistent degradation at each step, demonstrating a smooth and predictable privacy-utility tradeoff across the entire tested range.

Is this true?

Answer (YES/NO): YES